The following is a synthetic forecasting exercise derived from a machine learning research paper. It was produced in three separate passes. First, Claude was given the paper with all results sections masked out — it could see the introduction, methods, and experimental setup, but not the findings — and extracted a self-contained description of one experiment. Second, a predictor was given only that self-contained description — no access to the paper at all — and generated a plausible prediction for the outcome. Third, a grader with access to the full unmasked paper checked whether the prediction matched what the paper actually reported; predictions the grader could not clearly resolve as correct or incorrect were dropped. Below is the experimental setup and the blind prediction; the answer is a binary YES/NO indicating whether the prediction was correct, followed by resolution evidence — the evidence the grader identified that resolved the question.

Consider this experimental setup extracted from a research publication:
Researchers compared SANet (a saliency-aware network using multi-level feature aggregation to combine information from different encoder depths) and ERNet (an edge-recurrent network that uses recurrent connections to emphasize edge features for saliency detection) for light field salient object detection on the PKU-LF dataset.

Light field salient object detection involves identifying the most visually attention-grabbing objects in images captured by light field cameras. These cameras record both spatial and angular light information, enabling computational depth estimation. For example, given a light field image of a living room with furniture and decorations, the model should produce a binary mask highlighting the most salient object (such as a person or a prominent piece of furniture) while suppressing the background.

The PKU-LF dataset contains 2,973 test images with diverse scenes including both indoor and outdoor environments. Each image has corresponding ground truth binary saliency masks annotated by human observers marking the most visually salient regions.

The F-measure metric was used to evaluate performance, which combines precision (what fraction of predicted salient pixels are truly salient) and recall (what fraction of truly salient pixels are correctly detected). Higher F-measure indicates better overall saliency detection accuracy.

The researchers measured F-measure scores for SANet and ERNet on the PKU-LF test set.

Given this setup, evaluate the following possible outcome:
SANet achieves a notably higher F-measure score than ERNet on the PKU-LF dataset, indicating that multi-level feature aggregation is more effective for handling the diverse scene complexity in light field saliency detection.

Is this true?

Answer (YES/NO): YES